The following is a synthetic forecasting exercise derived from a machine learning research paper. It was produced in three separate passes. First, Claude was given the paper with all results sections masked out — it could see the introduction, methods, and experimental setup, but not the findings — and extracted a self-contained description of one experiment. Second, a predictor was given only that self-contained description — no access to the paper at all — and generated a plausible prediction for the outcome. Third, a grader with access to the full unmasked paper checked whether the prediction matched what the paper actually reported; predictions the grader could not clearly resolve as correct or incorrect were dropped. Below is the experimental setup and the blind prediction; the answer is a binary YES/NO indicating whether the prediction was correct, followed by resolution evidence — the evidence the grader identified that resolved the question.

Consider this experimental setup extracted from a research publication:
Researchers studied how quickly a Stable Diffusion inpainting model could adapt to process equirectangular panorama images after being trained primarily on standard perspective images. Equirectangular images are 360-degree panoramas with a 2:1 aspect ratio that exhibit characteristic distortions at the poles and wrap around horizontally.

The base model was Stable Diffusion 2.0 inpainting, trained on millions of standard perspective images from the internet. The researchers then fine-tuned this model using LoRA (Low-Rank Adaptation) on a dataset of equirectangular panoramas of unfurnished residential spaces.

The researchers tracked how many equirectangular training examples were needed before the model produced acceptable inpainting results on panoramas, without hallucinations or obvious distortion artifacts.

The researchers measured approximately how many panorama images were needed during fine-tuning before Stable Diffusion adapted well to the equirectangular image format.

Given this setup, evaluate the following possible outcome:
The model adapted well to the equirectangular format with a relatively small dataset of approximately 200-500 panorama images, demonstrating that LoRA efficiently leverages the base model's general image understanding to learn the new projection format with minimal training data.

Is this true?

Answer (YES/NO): NO